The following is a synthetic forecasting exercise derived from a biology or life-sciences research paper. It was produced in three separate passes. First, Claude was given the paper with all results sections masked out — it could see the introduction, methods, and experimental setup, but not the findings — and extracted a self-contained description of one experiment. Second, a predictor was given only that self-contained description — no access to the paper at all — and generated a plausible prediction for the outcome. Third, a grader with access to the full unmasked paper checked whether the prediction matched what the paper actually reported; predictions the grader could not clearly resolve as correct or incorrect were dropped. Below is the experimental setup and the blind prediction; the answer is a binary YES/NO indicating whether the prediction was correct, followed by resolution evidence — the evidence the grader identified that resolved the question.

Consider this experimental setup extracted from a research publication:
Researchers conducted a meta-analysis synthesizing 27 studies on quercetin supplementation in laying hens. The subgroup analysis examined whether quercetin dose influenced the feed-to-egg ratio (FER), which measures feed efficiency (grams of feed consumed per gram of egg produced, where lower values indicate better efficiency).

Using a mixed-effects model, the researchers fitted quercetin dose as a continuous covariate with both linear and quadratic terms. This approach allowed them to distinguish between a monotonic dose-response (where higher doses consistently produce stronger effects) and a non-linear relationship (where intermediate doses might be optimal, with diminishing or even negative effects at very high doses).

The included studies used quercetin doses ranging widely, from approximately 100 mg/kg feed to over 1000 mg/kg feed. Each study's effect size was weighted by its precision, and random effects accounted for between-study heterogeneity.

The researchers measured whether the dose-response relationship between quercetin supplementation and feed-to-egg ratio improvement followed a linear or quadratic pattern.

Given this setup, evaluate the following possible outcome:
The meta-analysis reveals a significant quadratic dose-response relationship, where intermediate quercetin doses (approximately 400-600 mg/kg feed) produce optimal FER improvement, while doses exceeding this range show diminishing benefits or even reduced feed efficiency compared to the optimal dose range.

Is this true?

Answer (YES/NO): YES